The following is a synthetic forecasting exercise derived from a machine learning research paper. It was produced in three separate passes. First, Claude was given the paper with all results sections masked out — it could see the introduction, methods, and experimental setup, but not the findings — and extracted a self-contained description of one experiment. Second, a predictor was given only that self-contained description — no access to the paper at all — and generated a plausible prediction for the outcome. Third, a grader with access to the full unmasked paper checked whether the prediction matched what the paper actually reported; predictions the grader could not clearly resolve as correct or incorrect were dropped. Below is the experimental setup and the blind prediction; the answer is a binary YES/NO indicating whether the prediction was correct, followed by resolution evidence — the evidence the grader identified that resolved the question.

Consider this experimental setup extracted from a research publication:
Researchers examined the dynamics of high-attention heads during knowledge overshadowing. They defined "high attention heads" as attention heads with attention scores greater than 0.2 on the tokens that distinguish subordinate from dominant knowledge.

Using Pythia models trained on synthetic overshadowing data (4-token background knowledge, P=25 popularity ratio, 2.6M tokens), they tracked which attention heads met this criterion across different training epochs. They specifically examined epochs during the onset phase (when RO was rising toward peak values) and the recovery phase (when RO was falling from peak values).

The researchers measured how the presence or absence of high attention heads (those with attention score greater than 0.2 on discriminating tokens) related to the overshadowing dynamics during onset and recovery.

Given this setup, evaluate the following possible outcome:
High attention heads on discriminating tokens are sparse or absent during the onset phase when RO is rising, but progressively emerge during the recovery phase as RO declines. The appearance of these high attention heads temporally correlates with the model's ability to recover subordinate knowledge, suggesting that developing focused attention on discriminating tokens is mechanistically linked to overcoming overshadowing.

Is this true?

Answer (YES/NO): YES